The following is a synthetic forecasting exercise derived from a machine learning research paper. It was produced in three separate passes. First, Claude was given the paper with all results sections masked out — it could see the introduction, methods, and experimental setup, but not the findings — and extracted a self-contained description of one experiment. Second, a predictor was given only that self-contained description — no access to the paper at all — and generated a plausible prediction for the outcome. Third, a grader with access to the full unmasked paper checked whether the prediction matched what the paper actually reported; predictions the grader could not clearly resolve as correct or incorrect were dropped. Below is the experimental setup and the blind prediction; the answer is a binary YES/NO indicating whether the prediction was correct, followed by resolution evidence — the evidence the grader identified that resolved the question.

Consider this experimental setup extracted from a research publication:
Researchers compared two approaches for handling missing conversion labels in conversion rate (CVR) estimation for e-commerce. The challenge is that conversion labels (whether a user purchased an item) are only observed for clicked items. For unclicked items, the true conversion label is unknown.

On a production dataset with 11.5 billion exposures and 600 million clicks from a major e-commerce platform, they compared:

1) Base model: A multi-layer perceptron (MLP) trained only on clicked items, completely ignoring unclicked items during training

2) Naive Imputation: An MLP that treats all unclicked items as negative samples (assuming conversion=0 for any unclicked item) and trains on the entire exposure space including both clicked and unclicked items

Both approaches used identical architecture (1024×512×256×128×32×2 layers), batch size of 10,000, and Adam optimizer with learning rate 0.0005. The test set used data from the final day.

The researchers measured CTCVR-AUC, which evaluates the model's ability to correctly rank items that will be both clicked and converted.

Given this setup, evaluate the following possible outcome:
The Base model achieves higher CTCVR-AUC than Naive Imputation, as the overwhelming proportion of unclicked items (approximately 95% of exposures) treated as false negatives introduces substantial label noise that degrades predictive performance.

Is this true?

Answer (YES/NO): NO